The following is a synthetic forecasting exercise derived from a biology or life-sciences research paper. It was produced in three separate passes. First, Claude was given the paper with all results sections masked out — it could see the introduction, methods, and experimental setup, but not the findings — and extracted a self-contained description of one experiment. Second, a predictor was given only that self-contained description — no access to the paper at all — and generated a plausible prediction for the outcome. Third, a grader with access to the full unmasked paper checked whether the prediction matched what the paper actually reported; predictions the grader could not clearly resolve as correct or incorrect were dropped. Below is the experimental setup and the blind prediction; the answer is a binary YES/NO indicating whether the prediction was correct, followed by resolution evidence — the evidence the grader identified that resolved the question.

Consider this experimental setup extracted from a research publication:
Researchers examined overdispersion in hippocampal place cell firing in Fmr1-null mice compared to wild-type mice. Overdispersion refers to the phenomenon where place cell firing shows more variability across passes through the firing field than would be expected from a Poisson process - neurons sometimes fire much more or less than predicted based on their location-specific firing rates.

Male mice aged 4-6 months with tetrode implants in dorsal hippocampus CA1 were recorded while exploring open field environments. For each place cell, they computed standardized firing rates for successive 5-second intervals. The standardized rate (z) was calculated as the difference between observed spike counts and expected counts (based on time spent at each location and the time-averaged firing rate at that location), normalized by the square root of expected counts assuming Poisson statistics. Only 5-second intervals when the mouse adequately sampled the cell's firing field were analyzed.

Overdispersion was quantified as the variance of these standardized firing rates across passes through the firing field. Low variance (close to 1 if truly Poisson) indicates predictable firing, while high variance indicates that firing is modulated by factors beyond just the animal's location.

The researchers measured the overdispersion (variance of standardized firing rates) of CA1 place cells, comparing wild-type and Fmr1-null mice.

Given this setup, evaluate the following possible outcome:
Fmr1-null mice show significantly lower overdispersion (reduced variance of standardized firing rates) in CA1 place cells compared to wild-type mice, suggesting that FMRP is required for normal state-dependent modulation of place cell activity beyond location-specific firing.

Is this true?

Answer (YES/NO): YES